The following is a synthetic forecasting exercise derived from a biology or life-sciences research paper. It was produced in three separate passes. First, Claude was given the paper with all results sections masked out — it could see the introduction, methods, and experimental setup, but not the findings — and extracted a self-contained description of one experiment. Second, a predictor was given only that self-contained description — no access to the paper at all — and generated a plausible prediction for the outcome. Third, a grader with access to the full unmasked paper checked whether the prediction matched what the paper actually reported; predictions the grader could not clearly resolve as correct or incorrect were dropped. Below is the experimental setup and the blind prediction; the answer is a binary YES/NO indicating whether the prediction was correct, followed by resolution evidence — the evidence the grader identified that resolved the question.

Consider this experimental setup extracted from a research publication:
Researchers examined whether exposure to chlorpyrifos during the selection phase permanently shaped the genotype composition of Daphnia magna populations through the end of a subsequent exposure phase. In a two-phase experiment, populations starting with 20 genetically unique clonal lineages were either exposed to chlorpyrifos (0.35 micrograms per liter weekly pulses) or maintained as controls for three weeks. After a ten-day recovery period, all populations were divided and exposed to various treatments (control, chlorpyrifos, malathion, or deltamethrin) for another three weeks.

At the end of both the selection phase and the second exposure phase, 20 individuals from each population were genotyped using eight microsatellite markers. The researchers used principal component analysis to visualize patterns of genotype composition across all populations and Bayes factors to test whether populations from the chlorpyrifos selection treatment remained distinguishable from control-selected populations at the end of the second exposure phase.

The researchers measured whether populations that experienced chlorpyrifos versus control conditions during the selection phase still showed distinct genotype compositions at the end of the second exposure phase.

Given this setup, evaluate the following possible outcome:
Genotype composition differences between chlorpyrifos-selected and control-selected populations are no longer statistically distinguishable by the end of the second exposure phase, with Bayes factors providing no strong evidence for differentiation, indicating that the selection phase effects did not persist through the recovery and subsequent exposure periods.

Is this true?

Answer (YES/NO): NO